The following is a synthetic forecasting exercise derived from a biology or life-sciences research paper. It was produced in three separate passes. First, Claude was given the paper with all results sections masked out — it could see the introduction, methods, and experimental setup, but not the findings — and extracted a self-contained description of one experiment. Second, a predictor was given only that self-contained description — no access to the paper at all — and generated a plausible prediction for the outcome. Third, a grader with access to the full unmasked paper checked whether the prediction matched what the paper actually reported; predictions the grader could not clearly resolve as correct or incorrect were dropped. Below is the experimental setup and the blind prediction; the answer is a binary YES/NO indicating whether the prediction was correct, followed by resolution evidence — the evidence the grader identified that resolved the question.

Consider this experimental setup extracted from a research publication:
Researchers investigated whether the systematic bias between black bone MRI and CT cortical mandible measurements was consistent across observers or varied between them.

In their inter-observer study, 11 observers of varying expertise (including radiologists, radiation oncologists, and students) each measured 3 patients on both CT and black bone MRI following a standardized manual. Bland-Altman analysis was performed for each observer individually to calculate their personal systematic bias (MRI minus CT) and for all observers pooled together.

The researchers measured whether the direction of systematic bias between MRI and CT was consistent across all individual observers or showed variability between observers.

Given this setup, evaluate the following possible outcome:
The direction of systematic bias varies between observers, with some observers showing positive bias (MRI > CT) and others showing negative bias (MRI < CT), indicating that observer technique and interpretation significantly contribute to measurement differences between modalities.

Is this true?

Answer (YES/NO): NO